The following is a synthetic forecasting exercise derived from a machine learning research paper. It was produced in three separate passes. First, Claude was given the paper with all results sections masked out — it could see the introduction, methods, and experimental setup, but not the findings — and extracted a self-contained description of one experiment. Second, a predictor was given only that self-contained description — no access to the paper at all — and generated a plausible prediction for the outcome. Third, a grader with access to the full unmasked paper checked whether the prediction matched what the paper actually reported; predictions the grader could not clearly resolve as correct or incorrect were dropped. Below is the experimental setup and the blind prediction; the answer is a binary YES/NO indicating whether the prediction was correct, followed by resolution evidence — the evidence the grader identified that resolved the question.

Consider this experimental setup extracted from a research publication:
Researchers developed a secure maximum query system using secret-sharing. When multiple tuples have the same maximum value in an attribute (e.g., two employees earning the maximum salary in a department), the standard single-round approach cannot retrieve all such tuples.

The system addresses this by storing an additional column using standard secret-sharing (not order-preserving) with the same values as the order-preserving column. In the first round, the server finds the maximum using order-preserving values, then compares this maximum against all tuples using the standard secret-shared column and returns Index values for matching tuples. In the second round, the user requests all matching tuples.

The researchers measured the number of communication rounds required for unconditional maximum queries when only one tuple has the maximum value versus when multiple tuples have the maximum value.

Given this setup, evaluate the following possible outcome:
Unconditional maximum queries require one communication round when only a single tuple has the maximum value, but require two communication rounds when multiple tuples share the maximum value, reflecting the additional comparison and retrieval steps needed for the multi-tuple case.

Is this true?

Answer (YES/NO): YES